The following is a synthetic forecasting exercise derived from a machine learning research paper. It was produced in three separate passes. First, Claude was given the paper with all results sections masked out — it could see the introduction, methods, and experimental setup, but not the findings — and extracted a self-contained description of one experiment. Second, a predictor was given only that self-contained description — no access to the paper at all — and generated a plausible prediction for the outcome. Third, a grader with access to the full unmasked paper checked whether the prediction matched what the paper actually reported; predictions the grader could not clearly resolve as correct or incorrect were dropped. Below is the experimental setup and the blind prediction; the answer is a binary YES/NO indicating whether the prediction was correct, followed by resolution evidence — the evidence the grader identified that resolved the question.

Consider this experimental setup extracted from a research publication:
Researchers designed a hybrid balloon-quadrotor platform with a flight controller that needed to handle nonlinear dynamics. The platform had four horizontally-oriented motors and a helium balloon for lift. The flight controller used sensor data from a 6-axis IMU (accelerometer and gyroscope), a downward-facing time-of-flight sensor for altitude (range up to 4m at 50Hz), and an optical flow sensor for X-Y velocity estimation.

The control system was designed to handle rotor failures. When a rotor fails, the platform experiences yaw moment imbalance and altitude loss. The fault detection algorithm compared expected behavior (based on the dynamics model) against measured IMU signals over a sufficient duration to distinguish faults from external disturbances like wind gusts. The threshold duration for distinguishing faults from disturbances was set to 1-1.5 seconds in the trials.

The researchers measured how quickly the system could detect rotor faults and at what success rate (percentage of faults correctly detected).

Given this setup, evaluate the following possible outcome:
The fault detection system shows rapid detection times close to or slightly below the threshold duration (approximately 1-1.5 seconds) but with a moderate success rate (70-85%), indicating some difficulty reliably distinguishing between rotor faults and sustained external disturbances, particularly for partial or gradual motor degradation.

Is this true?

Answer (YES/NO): NO